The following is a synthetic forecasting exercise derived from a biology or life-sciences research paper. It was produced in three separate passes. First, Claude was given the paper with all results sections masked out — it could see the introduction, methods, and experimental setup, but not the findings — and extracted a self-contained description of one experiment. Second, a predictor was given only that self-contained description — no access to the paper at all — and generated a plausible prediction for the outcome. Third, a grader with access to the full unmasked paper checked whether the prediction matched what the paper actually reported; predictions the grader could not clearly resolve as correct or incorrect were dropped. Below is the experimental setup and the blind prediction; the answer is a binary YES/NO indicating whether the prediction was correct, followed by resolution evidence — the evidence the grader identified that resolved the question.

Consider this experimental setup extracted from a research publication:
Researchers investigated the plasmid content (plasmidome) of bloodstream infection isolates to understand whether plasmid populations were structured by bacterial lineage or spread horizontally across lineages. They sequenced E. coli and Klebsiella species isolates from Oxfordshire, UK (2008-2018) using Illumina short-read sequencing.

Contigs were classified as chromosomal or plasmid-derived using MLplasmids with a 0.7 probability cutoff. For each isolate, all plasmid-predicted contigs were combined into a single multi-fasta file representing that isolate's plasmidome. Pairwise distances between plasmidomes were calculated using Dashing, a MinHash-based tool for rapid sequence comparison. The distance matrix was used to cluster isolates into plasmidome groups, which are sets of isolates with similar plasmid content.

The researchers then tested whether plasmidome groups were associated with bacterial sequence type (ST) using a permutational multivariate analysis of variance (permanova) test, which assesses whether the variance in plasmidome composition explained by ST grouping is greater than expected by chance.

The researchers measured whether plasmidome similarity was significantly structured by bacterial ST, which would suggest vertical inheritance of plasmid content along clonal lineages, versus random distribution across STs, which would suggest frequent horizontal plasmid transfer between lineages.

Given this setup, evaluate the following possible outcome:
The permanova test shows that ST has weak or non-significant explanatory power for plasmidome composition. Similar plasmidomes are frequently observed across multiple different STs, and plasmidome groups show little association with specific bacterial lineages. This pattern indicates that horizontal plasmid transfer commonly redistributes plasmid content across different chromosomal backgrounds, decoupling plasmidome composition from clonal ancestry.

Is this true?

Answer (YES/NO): YES